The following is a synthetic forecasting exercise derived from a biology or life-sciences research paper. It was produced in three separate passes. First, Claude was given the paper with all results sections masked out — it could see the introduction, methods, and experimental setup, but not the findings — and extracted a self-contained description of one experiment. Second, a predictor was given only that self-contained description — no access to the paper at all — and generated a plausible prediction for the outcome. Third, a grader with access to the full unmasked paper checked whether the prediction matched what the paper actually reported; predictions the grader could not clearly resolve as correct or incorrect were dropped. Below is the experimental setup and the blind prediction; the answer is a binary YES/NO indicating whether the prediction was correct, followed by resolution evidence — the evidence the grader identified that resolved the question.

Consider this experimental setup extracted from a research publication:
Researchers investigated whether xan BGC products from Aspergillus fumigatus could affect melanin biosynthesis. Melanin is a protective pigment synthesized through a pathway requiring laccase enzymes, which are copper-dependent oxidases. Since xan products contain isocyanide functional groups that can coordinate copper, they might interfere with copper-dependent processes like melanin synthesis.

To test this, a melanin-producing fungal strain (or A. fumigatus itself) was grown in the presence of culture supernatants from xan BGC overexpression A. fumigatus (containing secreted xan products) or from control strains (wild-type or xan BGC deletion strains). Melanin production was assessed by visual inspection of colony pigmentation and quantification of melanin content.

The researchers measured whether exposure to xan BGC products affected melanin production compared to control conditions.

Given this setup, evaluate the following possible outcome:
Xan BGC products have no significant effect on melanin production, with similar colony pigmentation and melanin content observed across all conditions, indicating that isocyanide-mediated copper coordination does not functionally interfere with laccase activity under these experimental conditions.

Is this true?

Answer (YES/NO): NO